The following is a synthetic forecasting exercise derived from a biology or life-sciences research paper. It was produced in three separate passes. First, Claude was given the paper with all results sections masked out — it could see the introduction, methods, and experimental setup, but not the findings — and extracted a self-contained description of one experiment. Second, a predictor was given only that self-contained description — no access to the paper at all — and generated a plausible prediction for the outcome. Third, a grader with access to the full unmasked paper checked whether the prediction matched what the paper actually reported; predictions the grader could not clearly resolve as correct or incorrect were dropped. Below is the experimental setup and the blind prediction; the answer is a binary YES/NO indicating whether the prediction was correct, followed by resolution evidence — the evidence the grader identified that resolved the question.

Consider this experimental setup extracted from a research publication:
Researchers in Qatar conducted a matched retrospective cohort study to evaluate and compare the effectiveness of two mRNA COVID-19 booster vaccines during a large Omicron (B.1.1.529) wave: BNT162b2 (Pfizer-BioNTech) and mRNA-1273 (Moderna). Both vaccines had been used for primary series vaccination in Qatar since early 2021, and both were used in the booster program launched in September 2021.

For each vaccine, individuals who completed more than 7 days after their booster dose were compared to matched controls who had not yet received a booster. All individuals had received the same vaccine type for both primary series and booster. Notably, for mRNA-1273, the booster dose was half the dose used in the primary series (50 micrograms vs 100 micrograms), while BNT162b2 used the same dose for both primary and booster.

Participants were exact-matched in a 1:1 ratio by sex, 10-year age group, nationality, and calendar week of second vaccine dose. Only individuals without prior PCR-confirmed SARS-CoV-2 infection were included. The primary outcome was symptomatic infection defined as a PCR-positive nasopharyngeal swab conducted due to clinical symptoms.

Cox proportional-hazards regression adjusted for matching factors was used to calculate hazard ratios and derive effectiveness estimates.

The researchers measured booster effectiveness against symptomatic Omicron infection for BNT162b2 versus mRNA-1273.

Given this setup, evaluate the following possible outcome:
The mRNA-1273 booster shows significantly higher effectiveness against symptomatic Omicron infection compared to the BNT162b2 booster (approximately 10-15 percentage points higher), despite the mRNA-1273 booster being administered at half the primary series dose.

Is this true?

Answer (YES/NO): NO